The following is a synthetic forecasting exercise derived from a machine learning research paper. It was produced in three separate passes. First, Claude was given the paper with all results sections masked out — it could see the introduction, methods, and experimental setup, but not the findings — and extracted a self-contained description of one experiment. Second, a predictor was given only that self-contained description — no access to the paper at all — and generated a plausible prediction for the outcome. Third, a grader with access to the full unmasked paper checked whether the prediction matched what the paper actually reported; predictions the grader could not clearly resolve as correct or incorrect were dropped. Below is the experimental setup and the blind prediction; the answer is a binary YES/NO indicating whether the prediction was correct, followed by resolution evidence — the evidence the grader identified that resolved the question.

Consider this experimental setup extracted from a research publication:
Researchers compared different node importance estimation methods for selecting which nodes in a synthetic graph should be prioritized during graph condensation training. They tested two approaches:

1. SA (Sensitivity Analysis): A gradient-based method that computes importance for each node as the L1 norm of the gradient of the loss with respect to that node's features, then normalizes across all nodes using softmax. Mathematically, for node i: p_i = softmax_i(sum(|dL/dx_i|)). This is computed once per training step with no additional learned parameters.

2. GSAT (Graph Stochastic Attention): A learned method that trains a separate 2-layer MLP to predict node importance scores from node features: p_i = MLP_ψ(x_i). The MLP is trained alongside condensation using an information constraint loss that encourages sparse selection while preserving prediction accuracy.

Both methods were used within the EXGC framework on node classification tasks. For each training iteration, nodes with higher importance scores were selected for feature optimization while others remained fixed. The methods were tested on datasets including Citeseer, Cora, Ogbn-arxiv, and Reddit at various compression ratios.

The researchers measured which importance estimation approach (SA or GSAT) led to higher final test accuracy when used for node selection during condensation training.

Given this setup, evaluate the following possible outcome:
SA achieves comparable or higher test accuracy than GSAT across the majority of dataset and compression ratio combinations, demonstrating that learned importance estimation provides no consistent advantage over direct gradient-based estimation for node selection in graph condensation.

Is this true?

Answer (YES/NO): NO